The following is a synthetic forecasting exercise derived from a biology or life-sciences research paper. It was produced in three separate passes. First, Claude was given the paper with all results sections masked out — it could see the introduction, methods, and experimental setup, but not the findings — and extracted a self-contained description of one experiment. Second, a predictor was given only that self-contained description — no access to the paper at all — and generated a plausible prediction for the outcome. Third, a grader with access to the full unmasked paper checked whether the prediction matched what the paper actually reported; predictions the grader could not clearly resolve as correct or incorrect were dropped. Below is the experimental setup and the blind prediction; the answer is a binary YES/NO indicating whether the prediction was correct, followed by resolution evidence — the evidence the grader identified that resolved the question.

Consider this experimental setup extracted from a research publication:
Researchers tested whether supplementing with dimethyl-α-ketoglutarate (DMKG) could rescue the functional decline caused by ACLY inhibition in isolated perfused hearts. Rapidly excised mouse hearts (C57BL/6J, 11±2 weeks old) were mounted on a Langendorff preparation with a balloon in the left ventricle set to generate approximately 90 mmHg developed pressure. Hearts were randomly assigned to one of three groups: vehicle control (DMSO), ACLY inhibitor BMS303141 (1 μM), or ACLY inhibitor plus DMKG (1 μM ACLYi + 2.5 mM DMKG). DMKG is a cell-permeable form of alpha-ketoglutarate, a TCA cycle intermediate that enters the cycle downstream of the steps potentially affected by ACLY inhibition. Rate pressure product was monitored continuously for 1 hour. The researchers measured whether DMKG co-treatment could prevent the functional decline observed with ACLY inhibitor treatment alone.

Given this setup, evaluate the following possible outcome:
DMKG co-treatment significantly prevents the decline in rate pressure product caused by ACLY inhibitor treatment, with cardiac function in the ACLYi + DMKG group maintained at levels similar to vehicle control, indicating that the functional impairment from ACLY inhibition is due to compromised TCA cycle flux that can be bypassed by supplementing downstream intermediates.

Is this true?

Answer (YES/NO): NO